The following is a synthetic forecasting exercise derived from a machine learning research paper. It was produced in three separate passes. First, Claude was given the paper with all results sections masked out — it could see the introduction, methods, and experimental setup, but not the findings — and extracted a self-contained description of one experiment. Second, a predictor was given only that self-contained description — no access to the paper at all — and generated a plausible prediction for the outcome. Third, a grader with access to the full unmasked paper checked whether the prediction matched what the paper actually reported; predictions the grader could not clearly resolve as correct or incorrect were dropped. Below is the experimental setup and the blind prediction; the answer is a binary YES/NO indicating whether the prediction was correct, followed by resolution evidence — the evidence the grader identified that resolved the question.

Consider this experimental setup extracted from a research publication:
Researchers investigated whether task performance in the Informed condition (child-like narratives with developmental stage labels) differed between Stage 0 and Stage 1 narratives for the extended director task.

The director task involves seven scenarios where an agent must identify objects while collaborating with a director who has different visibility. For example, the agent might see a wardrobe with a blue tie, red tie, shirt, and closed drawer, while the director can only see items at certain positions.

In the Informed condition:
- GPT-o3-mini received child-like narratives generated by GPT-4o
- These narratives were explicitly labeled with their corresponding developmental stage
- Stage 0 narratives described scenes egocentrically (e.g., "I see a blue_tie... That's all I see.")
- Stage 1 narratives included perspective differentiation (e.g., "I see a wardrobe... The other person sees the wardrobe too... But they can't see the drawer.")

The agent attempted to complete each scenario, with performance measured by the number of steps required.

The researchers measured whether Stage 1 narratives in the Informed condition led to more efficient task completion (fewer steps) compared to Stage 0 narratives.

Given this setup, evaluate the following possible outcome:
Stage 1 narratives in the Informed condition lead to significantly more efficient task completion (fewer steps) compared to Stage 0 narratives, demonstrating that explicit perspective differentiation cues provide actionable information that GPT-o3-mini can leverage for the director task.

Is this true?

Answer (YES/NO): YES